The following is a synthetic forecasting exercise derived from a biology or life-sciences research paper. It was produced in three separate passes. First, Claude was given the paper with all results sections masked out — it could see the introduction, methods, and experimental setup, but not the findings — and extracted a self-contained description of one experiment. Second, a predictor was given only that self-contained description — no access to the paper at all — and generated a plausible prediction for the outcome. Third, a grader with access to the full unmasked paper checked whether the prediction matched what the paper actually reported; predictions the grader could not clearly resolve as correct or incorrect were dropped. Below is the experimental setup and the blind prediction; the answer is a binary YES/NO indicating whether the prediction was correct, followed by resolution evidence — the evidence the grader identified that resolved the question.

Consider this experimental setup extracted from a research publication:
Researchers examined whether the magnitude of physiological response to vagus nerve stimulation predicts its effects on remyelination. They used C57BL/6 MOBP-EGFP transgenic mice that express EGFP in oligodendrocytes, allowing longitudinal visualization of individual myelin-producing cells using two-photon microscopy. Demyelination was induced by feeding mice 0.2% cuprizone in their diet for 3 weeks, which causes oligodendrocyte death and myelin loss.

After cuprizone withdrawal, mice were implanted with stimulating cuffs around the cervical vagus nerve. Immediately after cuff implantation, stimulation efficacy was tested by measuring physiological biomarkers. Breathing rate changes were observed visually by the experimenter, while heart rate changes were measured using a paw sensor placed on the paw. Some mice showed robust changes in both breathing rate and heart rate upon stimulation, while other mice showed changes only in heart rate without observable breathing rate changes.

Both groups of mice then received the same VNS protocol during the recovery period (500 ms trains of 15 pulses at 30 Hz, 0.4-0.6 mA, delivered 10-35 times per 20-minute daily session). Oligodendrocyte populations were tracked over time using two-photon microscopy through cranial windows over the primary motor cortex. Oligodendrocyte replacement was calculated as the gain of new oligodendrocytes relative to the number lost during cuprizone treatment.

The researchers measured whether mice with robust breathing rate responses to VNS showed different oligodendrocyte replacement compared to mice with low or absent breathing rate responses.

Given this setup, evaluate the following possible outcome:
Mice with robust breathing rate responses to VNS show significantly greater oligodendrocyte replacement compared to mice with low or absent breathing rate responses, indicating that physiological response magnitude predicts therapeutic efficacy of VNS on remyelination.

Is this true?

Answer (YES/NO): YES